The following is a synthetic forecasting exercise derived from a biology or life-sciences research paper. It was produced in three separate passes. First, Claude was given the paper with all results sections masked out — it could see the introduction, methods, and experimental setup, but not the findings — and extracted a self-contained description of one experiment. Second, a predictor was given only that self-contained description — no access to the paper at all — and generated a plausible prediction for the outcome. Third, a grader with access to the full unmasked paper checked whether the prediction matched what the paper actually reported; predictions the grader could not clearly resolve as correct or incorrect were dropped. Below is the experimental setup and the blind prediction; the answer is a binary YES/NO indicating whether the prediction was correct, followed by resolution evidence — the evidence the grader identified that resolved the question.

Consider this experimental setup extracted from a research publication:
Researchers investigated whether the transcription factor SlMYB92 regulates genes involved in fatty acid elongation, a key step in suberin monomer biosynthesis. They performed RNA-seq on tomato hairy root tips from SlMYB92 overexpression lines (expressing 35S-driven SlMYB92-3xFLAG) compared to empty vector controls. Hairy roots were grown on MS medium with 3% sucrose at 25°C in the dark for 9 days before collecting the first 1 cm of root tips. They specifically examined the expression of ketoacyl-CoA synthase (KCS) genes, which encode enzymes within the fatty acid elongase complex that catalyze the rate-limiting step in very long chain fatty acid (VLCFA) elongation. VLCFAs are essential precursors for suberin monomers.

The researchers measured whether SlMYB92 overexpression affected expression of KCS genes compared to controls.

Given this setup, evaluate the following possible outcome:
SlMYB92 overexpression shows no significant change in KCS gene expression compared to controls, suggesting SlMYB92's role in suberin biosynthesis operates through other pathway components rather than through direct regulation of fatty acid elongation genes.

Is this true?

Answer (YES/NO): NO